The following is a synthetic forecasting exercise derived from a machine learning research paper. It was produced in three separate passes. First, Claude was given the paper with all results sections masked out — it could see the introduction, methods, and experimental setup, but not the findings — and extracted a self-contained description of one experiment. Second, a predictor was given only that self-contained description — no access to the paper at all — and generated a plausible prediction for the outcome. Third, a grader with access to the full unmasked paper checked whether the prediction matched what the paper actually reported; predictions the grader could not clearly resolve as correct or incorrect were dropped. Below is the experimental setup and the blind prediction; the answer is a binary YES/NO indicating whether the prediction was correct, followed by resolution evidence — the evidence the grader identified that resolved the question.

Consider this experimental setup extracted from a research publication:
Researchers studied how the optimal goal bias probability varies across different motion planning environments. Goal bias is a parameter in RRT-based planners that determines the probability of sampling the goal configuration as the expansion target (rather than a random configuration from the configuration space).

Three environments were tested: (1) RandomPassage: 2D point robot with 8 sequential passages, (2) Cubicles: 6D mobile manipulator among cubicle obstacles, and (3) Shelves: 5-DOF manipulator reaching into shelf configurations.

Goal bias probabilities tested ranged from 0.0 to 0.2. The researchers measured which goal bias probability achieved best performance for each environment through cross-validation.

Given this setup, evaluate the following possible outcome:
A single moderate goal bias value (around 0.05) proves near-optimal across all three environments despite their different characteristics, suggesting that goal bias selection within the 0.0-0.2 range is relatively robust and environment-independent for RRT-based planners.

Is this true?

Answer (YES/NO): NO